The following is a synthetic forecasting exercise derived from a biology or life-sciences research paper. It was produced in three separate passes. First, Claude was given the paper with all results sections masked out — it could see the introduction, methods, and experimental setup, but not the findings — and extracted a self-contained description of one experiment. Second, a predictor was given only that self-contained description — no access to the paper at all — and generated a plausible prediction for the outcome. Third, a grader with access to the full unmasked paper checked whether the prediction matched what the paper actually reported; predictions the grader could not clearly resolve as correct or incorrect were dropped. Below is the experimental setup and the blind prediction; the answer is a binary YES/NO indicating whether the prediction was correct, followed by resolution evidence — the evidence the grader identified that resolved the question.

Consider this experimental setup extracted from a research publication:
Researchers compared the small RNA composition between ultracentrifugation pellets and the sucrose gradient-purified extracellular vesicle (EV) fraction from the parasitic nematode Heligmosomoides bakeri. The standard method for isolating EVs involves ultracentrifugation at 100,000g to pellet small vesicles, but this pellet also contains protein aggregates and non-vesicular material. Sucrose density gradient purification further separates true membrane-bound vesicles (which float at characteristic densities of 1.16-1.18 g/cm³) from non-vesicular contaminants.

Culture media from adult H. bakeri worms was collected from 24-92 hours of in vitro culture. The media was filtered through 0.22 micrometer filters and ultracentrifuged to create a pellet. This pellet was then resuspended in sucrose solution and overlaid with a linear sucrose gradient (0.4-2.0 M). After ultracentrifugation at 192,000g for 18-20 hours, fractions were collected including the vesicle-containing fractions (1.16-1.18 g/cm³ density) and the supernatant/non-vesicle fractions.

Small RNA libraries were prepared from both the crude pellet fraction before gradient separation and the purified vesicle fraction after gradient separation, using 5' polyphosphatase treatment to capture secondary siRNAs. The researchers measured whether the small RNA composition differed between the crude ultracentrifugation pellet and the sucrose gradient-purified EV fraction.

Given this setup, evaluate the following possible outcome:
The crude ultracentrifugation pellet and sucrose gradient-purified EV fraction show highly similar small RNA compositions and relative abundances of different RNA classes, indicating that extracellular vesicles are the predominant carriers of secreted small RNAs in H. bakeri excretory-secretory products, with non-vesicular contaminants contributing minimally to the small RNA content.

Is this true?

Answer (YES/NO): NO